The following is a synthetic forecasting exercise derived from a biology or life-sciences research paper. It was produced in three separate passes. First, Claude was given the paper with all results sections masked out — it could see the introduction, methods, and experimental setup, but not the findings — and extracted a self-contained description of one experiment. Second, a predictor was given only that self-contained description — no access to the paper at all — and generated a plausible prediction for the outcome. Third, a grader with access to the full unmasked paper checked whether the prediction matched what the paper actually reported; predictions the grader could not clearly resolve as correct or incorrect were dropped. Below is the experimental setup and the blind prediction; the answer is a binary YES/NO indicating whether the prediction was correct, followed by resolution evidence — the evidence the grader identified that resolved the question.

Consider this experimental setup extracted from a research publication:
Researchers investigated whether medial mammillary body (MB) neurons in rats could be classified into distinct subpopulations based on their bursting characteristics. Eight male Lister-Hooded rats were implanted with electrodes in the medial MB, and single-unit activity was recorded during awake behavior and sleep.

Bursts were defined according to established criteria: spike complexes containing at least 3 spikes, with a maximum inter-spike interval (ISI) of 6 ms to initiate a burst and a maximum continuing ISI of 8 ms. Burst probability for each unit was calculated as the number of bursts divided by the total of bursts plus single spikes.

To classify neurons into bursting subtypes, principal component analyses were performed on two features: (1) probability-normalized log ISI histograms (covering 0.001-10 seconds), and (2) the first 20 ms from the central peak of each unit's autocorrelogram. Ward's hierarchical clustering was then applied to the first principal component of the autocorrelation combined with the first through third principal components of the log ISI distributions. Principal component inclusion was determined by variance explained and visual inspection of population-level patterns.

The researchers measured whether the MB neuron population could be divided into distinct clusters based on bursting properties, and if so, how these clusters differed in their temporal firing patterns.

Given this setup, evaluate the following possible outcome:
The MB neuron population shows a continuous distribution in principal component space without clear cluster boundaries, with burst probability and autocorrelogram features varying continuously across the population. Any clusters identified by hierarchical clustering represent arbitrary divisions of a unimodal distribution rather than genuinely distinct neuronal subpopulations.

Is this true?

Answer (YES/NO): NO